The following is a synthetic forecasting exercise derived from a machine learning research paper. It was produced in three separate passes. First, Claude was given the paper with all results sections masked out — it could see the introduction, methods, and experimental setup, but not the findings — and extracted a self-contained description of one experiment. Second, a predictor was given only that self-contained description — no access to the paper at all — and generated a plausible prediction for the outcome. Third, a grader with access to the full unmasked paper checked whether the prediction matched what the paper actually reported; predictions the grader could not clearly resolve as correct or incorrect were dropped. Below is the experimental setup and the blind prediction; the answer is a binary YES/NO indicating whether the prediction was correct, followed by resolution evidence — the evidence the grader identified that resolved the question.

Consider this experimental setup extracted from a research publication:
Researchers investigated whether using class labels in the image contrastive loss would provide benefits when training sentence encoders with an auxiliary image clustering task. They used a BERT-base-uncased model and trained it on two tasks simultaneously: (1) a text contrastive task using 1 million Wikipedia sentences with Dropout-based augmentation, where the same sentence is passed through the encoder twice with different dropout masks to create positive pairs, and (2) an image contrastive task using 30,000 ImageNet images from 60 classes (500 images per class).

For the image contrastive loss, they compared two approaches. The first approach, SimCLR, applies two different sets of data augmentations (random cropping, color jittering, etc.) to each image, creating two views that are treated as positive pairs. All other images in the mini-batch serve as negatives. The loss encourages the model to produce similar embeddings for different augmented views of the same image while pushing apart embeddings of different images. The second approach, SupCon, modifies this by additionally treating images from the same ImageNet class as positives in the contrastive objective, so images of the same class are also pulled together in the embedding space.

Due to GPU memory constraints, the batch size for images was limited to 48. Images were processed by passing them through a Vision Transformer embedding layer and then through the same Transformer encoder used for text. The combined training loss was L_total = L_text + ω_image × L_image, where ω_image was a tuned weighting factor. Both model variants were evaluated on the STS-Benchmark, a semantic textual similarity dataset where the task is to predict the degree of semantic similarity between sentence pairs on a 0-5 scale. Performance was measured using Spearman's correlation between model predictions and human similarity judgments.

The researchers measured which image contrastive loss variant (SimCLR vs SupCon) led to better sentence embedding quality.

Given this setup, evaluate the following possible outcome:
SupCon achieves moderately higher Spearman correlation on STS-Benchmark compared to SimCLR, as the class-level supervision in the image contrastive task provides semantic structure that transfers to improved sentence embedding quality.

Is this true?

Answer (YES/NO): NO